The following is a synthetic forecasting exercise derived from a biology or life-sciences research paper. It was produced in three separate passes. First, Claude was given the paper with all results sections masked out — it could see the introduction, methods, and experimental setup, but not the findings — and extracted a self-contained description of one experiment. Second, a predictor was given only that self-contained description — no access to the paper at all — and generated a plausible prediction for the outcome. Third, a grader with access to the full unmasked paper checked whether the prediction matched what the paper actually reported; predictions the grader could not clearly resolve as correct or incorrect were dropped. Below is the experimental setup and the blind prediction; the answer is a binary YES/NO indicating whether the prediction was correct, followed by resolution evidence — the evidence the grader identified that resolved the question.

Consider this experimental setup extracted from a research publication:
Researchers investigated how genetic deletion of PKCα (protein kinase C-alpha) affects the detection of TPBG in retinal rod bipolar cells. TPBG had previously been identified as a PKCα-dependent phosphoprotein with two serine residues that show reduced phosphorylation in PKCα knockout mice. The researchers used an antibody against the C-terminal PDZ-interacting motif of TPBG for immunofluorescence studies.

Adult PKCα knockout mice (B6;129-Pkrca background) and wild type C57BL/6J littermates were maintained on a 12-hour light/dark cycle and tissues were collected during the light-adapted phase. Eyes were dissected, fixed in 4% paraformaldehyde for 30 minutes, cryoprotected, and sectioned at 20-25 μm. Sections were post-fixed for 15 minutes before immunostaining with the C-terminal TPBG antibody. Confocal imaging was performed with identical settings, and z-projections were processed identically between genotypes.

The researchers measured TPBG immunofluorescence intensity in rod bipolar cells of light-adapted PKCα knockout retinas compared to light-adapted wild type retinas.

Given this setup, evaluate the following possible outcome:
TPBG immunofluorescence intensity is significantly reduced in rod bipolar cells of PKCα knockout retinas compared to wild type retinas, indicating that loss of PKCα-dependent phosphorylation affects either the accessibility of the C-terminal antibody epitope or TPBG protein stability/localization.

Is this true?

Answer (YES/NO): NO